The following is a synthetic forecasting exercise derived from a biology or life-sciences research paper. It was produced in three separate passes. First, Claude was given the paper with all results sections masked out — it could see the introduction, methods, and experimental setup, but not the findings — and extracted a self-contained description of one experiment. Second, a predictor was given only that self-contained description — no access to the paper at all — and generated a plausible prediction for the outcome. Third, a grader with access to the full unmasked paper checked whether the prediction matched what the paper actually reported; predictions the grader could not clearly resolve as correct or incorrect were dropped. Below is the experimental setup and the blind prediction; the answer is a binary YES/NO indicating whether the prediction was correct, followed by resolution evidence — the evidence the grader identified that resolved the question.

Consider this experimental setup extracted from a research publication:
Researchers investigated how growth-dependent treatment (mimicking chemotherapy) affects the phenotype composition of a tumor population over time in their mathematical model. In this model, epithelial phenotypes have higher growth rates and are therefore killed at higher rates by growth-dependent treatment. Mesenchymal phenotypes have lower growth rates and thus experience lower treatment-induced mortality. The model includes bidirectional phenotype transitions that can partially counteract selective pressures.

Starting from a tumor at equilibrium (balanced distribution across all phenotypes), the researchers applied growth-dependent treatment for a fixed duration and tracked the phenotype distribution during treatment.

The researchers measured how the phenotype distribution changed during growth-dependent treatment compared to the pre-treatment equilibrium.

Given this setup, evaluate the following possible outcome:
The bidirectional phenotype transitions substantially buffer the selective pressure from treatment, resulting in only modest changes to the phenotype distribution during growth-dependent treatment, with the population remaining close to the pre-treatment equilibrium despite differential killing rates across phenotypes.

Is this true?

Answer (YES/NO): NO